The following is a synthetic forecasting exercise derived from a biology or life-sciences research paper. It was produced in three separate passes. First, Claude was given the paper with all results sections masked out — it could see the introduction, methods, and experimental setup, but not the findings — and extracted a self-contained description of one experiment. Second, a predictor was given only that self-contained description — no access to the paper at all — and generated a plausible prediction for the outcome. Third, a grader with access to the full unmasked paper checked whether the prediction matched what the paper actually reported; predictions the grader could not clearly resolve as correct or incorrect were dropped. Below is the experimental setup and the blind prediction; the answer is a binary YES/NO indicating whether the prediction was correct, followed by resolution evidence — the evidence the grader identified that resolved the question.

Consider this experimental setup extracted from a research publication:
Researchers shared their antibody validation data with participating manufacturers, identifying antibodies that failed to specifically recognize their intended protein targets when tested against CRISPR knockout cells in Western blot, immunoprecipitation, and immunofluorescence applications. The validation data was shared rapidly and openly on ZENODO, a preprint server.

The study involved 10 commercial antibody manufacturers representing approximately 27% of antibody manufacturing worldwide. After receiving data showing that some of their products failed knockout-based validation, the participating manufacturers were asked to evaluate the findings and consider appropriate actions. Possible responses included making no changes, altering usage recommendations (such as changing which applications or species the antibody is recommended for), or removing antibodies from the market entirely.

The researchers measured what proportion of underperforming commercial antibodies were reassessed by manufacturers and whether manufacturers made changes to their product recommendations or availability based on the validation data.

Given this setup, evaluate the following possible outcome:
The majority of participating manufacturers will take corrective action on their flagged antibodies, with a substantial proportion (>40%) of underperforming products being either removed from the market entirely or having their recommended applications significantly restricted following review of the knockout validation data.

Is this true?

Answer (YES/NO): YES